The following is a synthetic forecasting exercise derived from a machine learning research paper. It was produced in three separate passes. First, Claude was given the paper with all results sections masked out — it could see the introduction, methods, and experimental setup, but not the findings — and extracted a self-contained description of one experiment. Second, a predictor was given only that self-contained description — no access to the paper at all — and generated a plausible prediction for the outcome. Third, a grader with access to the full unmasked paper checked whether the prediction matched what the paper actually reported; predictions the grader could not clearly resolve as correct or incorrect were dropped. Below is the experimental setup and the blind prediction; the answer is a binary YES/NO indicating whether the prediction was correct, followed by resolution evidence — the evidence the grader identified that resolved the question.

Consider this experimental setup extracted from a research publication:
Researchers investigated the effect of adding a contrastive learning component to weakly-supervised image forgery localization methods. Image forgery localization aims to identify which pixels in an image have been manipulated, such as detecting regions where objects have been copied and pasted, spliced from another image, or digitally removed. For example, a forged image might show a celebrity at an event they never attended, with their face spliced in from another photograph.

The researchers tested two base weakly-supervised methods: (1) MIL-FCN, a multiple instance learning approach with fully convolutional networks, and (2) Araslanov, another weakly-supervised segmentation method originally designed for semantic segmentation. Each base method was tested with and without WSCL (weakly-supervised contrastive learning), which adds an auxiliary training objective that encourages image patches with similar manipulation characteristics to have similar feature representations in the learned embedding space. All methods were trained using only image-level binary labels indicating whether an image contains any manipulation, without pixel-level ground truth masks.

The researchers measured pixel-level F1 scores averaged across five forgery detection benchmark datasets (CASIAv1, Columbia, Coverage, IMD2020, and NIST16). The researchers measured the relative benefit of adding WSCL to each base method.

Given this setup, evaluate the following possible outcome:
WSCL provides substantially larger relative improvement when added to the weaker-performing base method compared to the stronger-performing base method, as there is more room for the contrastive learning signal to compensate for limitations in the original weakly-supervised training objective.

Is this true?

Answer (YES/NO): NO